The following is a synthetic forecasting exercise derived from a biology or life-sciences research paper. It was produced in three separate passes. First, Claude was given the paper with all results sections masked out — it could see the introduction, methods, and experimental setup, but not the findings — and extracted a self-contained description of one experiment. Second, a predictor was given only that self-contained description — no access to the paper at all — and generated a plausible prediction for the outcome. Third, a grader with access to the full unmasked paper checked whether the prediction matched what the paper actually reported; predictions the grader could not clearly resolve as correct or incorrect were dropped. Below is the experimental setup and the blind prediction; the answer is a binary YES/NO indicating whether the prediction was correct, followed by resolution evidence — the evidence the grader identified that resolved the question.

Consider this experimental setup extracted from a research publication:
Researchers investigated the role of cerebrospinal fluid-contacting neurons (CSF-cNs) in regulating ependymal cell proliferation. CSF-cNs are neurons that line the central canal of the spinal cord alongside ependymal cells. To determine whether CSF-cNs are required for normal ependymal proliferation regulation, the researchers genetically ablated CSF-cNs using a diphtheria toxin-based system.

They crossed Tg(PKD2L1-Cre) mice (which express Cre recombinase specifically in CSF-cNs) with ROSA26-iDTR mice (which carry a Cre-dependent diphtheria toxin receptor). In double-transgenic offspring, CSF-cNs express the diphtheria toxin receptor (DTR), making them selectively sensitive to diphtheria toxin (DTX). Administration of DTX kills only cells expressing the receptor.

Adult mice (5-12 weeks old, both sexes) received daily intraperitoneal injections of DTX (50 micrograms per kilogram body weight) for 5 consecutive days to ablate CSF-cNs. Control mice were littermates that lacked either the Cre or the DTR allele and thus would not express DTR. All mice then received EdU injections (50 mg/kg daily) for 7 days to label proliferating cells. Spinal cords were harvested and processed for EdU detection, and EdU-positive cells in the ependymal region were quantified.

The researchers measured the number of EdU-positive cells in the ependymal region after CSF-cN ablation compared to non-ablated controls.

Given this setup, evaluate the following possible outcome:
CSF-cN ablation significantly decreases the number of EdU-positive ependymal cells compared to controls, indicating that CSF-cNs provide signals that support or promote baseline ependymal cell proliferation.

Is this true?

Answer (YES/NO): NO